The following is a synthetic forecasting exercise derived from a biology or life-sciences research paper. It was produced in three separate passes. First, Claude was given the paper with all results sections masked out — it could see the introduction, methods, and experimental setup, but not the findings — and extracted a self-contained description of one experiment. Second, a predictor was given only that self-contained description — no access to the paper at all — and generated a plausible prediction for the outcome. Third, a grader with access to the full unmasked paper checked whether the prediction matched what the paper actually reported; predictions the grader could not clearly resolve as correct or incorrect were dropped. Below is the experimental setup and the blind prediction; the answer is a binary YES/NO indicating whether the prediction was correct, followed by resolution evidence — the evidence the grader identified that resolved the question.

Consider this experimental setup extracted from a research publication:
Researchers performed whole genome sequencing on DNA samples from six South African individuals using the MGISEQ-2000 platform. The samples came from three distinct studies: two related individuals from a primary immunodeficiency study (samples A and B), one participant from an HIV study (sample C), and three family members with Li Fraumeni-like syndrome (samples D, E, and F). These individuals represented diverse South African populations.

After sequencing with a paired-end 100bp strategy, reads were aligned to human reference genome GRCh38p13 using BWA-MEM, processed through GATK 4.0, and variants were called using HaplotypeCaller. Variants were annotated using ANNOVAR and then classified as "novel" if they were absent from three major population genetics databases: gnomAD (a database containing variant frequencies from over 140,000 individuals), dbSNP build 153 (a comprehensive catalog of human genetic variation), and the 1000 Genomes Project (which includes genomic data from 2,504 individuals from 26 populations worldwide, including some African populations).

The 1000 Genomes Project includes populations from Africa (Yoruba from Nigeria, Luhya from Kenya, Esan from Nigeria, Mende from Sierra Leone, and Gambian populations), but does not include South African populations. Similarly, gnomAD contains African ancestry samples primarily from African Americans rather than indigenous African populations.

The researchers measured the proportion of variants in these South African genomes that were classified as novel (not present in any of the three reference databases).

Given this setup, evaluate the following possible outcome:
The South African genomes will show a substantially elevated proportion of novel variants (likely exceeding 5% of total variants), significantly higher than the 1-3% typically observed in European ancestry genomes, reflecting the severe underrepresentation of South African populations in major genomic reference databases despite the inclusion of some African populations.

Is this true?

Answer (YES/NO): YES